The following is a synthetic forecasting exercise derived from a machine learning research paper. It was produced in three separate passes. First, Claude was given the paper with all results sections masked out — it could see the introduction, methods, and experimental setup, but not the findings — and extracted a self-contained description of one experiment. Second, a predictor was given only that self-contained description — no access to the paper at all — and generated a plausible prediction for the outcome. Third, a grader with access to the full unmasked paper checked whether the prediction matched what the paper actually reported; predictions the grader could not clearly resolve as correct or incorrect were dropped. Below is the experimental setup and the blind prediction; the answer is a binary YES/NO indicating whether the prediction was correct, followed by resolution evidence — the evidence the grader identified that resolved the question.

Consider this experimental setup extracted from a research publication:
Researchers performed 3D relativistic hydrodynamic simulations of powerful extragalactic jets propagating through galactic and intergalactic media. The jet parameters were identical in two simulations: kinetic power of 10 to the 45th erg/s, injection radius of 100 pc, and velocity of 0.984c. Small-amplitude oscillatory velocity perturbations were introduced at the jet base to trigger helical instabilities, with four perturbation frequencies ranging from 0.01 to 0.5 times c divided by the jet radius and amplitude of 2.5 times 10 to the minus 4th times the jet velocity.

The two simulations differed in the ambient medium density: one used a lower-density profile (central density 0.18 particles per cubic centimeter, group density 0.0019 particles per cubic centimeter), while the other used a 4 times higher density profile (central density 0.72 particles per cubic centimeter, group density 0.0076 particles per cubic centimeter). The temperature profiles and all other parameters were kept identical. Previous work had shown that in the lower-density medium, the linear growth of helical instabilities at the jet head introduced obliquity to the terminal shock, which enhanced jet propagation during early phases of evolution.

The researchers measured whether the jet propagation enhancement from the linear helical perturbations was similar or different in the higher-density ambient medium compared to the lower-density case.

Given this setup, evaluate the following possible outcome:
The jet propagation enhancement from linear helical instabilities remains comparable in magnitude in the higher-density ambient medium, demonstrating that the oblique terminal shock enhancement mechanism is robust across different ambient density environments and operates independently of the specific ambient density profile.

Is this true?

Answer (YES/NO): NO